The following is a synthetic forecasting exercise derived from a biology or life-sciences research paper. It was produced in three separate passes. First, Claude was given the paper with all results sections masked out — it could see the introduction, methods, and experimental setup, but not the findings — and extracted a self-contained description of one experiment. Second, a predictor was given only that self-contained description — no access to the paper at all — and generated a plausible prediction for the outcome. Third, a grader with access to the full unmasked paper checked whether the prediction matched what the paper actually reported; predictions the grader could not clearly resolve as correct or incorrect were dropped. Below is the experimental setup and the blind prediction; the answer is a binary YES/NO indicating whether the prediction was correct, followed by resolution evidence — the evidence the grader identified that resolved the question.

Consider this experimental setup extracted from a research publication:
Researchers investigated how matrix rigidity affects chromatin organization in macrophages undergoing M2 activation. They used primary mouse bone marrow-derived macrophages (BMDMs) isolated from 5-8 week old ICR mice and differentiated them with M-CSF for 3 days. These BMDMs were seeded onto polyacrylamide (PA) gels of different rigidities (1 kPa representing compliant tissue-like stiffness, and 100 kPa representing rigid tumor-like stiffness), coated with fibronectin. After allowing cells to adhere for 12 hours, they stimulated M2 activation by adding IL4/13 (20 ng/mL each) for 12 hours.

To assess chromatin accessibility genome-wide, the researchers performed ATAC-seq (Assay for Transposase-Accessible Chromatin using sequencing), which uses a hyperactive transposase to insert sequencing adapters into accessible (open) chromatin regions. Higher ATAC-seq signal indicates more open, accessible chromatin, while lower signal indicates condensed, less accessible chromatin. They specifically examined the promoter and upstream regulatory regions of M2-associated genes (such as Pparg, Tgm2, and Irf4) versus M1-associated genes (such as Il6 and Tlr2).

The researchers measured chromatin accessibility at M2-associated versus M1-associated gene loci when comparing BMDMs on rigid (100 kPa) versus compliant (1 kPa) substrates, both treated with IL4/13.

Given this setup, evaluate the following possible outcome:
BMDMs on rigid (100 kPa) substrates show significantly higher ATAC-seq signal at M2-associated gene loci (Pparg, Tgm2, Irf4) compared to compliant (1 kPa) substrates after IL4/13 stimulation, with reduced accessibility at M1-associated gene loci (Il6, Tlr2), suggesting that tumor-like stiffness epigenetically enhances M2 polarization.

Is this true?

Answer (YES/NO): YES